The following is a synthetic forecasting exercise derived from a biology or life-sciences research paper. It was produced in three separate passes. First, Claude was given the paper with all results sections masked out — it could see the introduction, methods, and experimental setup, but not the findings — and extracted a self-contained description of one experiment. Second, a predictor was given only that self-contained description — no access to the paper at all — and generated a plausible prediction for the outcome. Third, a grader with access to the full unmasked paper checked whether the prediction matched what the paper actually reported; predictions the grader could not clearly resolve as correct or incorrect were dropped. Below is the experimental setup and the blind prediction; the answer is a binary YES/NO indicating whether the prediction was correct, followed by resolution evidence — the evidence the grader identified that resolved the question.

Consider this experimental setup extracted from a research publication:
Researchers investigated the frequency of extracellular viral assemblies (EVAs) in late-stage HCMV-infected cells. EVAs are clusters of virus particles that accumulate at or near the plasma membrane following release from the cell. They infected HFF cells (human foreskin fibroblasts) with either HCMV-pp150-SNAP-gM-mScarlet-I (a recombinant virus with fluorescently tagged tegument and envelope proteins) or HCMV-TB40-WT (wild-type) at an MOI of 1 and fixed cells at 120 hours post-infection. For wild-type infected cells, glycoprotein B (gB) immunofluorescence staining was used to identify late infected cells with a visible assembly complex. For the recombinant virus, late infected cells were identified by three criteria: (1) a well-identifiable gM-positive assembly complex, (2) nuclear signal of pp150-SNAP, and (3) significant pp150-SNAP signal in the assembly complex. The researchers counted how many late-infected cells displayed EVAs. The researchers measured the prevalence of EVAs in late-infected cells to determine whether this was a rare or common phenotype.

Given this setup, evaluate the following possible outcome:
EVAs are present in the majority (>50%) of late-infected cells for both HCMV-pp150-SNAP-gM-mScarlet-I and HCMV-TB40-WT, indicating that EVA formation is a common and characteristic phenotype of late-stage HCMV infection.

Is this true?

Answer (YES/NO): YES